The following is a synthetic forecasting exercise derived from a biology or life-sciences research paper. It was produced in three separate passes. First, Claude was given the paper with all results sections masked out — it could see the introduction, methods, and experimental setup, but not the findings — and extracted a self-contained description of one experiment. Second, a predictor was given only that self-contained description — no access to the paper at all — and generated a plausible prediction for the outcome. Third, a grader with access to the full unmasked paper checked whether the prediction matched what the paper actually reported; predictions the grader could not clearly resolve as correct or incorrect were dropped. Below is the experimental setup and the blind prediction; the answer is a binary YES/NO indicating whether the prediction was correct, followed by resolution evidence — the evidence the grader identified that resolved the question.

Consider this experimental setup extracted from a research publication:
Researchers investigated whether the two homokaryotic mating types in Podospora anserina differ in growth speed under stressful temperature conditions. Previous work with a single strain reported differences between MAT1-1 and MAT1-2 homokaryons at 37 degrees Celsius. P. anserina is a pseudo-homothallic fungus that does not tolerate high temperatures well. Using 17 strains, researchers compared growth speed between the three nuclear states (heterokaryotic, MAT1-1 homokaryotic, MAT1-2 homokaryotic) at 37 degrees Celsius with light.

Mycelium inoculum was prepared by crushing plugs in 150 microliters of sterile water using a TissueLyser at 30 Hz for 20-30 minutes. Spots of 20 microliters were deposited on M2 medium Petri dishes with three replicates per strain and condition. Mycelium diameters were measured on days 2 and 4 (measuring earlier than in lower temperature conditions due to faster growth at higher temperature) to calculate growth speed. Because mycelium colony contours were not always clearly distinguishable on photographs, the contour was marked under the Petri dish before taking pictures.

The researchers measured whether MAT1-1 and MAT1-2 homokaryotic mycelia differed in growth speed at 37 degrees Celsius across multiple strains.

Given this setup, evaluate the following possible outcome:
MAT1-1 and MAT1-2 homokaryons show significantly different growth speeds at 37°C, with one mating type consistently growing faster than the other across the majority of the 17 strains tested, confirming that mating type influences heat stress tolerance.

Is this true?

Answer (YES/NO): NO